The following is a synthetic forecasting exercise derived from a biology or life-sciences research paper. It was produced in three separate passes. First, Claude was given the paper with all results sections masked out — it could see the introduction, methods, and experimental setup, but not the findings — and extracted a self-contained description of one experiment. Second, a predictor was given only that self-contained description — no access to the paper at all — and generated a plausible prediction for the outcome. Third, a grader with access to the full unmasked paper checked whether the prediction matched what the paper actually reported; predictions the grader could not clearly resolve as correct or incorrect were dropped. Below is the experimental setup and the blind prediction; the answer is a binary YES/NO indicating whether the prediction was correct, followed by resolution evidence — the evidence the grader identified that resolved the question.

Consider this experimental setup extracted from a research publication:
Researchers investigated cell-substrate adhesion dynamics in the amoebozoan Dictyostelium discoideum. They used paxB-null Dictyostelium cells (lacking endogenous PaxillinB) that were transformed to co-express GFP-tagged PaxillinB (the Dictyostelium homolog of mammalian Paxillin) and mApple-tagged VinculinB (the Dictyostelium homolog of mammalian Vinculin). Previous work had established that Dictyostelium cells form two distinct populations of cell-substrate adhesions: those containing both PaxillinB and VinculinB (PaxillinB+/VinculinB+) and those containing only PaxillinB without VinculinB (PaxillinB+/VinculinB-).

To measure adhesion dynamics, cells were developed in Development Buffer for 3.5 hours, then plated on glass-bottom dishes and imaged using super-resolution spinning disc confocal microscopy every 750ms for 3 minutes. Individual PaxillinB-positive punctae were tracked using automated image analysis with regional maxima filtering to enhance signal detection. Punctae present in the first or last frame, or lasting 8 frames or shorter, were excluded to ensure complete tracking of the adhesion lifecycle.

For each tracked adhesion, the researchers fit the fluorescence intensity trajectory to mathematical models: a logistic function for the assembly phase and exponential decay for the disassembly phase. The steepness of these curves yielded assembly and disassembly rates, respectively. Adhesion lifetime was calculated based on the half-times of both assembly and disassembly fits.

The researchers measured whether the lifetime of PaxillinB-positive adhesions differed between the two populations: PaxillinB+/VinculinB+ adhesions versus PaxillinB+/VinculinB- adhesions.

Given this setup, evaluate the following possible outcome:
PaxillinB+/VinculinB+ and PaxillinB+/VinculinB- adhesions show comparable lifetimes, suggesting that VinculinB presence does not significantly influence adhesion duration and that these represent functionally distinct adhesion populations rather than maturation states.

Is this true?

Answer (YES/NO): NO